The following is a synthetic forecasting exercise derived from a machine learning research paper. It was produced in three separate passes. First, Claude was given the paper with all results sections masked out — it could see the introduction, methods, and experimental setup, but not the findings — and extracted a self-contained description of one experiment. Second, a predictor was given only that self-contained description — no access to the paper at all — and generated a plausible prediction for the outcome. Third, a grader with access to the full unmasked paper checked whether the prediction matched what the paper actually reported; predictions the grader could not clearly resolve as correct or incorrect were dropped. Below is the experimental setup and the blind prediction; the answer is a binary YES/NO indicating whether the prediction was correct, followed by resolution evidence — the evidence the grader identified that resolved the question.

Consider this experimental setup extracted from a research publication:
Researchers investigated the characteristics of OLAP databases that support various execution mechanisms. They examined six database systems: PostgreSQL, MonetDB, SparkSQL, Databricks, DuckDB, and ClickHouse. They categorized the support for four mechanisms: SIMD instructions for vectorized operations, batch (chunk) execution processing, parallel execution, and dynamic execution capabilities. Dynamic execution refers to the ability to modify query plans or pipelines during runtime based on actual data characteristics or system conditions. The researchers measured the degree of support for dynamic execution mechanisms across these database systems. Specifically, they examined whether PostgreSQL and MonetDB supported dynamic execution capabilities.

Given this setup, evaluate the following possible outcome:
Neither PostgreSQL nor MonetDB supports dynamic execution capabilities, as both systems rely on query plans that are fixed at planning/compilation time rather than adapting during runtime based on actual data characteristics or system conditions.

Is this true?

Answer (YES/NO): YES